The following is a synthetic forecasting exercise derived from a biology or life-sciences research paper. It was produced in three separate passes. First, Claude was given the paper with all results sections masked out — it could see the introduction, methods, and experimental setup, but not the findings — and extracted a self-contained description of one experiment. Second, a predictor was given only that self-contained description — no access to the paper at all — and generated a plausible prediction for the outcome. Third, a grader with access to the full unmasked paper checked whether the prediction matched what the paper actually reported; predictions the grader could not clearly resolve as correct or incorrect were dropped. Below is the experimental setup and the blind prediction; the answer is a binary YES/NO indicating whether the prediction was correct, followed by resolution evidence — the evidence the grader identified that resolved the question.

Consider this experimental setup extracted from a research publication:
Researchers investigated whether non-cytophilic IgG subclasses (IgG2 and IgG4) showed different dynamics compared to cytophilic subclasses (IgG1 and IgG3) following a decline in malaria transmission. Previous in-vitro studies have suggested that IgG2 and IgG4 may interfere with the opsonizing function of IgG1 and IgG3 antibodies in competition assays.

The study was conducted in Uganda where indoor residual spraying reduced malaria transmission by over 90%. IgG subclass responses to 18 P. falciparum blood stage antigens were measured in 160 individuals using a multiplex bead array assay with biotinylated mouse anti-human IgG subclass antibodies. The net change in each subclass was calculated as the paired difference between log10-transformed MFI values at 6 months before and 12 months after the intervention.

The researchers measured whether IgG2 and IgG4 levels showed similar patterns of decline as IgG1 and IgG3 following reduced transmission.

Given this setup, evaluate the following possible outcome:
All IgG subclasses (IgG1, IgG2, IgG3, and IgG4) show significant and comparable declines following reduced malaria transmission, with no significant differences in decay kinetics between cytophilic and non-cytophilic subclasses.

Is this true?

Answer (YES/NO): NO